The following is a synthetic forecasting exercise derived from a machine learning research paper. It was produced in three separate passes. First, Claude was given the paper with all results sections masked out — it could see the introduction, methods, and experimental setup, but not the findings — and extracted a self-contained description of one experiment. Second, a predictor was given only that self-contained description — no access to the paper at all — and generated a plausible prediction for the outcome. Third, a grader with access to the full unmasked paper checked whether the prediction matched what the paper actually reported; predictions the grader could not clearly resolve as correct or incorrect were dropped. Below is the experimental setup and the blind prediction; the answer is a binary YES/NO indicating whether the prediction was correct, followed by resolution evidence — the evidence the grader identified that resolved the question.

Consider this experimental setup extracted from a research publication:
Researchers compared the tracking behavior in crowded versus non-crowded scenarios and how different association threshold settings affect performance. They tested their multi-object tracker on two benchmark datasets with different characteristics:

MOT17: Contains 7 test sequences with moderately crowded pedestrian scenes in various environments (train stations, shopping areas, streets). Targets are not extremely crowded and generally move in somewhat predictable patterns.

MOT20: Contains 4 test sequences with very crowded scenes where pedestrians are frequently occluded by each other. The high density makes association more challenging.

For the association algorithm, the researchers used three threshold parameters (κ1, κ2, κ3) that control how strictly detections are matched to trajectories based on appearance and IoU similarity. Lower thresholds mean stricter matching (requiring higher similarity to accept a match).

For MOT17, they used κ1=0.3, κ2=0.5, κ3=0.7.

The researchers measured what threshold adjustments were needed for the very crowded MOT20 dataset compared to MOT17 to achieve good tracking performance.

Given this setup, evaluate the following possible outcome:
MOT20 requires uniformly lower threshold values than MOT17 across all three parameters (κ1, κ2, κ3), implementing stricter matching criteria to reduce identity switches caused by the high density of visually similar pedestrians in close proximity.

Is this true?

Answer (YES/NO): NO